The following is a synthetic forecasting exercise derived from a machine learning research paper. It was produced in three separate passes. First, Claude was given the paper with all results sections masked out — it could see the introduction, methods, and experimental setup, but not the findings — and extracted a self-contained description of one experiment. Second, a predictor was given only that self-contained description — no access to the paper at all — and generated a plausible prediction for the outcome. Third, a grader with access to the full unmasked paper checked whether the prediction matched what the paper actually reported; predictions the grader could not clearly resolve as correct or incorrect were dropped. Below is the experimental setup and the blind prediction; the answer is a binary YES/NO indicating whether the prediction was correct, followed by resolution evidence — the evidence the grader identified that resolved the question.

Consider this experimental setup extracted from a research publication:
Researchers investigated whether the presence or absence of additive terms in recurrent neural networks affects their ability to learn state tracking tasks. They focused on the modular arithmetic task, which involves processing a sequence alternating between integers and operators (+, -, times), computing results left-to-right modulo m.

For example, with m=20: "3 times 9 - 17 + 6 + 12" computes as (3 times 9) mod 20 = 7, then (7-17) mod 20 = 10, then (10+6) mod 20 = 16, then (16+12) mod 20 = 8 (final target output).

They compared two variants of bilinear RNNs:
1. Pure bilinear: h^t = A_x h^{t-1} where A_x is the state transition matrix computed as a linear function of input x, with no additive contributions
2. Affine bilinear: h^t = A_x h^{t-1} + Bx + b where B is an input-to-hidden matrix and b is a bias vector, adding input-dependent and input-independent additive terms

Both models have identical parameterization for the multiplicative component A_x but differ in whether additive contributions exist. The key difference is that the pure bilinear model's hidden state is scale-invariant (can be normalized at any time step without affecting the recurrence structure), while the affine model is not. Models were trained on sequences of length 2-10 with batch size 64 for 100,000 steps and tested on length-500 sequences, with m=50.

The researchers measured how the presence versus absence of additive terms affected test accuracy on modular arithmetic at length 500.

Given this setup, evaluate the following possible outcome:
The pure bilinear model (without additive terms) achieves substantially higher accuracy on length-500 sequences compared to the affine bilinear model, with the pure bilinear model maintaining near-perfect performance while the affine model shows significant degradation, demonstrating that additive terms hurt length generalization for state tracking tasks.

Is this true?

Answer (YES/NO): NO